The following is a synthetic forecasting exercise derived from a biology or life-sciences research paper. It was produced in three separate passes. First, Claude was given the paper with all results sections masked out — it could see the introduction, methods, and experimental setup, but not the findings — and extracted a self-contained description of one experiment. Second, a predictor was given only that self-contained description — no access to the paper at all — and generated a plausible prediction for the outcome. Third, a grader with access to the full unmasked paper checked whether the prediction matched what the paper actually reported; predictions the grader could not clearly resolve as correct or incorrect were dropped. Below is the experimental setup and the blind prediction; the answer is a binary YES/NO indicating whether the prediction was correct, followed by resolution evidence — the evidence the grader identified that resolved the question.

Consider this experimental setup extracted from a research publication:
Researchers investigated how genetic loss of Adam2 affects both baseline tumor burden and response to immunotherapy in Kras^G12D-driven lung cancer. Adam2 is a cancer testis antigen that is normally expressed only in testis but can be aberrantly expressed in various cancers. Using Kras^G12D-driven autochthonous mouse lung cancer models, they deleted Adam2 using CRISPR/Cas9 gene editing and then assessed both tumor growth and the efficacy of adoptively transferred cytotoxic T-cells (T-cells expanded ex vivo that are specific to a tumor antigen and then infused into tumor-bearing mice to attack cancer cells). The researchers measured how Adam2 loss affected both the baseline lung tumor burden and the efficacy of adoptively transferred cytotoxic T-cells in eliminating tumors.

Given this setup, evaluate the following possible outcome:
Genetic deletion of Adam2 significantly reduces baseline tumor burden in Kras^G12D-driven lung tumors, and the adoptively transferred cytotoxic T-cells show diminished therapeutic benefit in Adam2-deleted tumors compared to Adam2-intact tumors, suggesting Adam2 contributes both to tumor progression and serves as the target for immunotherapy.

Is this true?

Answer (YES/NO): NO